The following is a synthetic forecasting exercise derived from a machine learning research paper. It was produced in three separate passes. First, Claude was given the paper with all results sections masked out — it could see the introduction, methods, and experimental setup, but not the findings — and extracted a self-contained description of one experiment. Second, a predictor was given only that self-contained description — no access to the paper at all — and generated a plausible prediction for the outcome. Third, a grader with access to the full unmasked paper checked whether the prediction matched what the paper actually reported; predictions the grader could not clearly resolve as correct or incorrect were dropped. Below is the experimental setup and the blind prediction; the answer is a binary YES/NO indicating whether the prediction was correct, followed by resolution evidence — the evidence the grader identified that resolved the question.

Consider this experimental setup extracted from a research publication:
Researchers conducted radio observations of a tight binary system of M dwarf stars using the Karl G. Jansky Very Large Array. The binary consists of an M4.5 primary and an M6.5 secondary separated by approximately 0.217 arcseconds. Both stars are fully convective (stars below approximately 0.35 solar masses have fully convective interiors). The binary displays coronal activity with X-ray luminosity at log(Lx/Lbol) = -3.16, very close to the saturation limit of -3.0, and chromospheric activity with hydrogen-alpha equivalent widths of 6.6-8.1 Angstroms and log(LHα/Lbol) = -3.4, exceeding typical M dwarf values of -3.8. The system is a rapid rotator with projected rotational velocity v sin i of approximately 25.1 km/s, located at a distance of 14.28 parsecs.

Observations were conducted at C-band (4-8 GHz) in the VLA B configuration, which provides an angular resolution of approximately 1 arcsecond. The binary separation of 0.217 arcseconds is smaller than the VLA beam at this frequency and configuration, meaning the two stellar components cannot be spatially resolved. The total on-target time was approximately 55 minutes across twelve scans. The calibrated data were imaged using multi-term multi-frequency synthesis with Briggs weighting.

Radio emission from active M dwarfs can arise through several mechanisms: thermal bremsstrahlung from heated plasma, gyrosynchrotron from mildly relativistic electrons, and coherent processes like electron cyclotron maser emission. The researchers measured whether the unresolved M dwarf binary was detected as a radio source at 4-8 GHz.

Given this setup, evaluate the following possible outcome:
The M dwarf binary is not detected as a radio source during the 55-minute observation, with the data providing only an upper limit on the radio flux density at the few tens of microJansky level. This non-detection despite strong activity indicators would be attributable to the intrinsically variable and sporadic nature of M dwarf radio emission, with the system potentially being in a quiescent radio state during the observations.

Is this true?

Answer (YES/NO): NO